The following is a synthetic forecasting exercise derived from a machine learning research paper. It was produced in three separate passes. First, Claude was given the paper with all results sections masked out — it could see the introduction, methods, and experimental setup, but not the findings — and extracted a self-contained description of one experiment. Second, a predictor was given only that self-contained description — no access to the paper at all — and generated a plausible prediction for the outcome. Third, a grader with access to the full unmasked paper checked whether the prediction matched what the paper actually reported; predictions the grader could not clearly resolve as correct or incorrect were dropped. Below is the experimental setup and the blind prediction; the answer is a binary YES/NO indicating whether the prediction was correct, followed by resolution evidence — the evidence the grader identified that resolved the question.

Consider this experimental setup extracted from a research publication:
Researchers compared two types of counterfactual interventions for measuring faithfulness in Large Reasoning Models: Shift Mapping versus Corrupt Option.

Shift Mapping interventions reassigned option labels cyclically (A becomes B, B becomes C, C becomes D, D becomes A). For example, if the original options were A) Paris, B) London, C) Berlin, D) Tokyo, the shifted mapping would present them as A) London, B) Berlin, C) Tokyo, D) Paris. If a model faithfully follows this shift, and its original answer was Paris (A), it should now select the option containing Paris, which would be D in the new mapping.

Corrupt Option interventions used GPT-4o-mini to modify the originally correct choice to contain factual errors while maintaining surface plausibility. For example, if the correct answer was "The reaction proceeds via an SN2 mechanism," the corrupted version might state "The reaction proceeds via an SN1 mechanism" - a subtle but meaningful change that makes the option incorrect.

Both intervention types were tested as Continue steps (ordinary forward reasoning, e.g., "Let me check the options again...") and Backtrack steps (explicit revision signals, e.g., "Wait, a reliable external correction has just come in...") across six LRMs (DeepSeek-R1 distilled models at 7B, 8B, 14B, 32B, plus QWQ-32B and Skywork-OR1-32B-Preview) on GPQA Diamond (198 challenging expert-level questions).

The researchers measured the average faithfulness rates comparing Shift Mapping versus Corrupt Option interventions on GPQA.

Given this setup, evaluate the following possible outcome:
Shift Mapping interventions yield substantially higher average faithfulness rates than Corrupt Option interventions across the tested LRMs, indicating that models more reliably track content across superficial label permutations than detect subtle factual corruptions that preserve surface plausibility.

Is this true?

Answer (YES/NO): NO